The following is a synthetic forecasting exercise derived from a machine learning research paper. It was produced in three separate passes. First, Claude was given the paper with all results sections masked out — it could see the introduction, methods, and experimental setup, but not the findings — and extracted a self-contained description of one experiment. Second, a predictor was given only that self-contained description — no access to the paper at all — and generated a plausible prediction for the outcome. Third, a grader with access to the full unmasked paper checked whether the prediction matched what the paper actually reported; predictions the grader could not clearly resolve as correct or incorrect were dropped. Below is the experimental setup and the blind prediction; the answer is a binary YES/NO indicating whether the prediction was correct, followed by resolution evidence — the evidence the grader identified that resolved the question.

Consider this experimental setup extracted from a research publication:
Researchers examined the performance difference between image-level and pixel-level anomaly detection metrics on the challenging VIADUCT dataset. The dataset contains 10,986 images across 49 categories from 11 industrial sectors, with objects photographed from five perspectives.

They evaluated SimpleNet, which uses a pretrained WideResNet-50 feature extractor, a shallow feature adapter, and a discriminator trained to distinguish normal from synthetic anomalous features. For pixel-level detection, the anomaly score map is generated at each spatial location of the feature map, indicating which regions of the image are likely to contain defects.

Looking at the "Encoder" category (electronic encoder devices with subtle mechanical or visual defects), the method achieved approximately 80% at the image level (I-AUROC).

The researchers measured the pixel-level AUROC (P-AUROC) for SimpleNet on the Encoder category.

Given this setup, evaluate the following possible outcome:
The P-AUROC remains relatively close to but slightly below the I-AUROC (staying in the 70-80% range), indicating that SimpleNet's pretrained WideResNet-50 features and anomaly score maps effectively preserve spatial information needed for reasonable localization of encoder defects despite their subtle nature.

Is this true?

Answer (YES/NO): YES